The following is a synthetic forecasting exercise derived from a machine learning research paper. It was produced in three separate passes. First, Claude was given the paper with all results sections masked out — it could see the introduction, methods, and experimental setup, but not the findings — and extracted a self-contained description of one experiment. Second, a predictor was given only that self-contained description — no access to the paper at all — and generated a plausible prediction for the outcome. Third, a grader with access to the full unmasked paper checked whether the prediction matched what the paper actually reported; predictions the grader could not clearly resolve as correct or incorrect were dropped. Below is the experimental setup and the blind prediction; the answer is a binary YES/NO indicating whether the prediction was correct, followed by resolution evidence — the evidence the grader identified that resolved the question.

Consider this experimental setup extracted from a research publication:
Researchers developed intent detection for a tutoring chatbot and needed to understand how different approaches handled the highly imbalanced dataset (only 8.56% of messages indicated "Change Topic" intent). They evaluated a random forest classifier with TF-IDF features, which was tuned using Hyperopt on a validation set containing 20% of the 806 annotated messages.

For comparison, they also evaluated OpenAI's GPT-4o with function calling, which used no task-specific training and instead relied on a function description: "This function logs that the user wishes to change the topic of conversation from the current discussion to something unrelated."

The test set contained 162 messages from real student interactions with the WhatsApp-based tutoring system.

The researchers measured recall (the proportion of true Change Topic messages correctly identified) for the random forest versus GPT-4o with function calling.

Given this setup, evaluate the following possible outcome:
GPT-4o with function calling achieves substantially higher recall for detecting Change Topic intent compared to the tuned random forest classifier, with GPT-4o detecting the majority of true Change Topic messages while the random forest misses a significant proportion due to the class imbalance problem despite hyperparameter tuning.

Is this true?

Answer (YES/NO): NO